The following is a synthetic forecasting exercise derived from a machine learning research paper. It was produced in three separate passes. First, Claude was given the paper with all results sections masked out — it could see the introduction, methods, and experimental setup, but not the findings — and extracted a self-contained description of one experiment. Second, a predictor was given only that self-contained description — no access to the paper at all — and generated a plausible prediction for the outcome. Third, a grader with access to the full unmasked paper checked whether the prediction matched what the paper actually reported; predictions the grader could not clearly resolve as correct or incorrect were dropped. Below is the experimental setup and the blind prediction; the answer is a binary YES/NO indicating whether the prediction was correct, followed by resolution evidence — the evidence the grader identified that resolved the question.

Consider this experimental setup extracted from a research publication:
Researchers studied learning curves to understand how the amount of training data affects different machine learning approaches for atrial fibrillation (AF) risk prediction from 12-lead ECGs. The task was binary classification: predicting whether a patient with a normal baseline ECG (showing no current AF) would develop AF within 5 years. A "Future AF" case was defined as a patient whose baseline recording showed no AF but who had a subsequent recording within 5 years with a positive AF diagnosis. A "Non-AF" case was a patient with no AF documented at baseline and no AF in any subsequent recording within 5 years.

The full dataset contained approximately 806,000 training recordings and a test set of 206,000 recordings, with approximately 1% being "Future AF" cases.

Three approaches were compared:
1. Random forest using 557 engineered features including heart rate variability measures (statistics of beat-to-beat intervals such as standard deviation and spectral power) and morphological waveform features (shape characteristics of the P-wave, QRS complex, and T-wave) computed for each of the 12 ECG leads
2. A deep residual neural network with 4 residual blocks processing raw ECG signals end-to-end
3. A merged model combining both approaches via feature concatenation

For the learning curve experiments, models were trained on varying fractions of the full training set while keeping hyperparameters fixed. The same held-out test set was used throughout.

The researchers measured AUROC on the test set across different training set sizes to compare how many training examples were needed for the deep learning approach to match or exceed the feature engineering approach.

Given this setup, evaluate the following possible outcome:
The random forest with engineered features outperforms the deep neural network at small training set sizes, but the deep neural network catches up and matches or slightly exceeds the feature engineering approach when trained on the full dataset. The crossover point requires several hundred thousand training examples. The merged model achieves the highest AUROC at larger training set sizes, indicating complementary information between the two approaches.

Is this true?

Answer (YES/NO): NO